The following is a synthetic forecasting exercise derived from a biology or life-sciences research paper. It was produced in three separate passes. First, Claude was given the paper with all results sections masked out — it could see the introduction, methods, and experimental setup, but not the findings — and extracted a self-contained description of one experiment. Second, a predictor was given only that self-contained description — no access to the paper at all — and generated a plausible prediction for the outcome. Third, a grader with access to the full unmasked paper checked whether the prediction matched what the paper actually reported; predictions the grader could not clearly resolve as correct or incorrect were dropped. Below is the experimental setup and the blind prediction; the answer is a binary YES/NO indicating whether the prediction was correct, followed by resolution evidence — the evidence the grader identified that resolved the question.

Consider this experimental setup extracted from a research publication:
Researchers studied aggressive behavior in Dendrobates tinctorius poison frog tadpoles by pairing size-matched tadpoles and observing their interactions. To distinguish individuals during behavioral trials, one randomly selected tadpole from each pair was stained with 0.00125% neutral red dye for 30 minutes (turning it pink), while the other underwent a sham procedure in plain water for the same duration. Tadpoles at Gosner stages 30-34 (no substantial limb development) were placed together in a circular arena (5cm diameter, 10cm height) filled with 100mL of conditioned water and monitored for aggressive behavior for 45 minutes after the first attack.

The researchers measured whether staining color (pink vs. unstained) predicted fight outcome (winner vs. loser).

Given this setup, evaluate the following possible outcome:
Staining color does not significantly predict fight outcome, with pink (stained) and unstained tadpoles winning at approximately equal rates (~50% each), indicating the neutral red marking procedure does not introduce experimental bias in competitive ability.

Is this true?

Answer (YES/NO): NO